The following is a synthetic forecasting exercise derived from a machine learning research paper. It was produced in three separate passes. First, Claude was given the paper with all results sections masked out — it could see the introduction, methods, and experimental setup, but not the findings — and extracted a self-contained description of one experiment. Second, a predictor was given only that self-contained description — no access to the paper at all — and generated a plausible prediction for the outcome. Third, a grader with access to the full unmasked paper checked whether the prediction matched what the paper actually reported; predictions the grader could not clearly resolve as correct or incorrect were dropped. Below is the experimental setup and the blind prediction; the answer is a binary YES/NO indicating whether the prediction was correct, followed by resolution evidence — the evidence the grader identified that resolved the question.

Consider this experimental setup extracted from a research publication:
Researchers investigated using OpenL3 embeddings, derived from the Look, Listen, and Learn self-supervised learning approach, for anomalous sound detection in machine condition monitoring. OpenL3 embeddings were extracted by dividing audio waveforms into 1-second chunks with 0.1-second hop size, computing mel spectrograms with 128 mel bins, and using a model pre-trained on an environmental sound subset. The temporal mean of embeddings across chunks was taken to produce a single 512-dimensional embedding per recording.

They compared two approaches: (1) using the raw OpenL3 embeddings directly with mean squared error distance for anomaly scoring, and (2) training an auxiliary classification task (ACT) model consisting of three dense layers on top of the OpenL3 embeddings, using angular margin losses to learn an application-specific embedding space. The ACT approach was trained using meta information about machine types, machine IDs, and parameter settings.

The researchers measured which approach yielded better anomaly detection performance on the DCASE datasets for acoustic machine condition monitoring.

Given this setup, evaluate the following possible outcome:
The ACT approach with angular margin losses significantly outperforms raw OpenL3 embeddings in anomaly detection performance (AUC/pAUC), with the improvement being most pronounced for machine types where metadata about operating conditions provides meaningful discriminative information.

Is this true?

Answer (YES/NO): NO